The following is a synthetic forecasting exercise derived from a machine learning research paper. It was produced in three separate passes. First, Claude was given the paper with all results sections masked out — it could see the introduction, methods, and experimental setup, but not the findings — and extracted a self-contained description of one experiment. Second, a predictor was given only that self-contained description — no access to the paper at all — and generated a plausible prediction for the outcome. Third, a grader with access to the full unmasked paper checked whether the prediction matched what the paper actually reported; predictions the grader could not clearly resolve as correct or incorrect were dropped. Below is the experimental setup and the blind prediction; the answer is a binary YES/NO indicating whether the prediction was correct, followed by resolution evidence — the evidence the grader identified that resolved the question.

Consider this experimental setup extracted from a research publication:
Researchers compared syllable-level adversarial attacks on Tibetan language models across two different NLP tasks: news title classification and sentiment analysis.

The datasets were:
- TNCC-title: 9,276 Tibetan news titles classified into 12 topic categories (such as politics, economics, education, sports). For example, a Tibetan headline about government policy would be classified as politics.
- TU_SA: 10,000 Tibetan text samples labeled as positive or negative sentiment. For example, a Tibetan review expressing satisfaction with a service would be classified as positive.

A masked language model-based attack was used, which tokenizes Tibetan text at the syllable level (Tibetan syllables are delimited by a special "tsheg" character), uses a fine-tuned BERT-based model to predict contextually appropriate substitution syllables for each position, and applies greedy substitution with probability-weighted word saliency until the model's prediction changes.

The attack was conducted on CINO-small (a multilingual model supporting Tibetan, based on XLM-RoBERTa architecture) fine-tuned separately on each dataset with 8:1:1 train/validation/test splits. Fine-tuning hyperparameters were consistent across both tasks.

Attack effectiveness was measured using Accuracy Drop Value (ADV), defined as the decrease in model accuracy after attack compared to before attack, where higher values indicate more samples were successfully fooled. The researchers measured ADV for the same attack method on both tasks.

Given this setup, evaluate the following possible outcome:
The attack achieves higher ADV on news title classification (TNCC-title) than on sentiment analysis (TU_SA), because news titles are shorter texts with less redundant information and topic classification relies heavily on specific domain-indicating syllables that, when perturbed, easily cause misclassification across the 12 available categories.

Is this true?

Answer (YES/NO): YES